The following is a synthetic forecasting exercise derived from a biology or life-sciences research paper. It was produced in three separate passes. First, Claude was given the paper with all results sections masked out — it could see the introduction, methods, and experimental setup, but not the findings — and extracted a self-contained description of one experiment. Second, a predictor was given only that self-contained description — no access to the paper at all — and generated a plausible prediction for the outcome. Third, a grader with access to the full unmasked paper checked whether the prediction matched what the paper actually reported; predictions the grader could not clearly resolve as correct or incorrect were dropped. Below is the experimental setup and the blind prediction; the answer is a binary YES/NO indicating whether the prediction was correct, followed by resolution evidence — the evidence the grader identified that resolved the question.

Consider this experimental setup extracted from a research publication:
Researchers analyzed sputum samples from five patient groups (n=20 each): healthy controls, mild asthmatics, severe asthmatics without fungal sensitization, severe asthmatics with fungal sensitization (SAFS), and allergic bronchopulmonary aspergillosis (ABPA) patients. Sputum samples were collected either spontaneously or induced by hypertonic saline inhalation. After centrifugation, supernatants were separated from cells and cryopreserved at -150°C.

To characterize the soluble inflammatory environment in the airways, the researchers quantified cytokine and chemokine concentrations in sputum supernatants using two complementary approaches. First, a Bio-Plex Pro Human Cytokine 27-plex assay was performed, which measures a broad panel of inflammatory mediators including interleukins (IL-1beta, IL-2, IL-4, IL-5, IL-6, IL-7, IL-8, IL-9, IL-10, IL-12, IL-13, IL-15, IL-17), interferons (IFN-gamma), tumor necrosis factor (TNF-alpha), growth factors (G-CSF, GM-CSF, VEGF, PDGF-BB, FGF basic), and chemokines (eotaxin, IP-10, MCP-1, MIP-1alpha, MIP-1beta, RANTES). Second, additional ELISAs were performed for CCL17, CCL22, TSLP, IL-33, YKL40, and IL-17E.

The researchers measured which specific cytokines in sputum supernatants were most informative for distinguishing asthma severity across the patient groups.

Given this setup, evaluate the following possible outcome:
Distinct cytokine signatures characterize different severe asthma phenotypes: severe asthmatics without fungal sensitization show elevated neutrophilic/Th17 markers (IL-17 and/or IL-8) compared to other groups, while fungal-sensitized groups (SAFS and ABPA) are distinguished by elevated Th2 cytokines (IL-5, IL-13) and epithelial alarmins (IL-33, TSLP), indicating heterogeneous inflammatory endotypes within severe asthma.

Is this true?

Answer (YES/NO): NO